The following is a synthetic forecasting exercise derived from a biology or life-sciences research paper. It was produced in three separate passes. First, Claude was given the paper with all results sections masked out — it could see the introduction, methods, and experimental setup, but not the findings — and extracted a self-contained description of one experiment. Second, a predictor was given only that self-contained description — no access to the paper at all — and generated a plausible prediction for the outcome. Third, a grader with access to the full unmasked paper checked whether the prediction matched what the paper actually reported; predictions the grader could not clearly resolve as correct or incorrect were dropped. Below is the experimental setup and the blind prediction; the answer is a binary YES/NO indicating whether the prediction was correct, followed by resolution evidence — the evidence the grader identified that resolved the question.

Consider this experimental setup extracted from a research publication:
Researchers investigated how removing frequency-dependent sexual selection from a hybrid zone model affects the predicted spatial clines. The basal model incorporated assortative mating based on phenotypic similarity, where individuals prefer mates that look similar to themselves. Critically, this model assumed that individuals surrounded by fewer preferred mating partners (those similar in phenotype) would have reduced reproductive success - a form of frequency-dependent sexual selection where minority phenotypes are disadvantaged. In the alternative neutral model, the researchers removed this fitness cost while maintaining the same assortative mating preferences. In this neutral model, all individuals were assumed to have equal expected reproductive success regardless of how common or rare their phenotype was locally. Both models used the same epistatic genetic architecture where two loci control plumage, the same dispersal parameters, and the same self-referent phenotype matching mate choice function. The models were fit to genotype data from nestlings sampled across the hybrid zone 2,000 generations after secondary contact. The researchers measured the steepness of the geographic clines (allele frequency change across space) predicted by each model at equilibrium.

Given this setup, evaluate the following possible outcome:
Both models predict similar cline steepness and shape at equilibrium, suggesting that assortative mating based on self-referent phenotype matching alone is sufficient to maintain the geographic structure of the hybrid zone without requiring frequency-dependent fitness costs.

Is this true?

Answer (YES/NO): NO